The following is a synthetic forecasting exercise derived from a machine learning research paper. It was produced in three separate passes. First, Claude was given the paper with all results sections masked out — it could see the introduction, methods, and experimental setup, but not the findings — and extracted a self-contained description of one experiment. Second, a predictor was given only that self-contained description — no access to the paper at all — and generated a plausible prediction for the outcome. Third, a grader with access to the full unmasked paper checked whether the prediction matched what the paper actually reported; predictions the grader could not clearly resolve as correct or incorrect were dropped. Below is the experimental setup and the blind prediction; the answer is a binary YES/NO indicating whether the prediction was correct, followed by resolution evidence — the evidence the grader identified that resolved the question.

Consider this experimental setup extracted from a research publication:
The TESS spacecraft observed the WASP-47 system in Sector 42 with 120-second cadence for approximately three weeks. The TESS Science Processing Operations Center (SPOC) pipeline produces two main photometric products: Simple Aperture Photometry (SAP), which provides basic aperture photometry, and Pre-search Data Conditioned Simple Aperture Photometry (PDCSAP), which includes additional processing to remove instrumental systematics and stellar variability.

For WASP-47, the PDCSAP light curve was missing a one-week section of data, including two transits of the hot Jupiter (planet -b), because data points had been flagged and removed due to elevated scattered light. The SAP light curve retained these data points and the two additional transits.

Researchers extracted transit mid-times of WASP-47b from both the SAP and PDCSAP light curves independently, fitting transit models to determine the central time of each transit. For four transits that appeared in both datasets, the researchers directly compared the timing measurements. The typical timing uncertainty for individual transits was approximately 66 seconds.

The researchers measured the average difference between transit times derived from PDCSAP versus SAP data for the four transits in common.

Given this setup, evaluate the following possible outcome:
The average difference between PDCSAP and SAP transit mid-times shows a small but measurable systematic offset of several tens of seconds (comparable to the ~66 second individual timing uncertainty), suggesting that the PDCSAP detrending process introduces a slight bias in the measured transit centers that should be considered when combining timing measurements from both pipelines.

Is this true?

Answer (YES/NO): NO